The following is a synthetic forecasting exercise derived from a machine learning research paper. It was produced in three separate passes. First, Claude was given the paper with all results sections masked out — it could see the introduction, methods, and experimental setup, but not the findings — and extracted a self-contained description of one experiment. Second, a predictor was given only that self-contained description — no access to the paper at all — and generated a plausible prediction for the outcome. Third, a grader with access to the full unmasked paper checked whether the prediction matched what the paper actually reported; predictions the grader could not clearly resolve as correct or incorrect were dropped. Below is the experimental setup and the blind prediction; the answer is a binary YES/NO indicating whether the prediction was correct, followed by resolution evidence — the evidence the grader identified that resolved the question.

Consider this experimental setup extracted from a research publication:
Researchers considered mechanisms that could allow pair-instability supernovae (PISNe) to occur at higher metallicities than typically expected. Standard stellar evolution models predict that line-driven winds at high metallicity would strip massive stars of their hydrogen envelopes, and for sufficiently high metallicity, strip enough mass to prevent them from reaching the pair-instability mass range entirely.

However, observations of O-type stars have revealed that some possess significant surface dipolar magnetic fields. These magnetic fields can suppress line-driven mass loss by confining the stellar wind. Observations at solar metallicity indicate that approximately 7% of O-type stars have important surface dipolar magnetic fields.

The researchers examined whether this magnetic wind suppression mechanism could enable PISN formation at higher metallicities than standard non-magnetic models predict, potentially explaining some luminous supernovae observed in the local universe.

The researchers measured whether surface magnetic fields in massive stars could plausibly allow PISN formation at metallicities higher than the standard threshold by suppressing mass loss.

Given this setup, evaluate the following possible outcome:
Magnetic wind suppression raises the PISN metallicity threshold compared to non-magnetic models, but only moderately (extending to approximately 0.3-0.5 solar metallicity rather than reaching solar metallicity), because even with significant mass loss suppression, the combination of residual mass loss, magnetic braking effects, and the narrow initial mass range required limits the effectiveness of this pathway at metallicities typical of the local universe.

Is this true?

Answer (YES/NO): NO